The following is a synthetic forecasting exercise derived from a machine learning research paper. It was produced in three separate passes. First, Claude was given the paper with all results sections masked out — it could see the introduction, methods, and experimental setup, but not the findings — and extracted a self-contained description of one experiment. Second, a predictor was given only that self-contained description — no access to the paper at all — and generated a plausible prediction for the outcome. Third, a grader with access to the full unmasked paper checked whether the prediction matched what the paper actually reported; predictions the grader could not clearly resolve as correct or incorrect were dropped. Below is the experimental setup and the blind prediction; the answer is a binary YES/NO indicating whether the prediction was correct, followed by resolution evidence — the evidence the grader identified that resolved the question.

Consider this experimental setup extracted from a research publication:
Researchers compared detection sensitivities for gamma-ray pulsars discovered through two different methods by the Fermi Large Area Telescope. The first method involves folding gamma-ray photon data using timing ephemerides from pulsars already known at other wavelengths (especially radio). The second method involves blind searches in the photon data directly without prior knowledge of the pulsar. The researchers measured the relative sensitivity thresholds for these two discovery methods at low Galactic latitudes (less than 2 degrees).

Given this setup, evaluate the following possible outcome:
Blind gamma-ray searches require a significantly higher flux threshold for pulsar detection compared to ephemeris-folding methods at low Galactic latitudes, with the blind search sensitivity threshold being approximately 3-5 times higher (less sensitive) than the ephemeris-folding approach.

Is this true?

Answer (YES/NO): YES